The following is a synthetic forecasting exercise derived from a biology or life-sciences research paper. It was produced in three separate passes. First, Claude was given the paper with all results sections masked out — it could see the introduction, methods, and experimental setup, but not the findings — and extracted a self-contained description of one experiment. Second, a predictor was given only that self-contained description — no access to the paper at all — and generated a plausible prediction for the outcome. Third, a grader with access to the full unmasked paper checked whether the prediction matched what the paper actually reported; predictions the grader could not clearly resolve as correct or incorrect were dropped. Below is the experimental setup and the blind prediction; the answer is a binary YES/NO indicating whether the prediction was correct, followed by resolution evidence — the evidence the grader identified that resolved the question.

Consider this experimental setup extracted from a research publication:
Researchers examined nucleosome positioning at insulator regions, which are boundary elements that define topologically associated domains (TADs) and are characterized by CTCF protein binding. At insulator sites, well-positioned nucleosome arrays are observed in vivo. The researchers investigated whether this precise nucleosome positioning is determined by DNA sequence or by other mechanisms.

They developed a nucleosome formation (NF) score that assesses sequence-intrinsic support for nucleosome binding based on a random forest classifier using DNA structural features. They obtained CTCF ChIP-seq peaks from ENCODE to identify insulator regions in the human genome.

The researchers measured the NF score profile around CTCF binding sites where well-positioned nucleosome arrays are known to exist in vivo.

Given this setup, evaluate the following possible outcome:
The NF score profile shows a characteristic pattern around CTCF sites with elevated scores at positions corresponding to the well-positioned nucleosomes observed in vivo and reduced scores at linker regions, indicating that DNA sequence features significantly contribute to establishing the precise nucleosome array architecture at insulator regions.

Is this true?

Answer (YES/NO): NO